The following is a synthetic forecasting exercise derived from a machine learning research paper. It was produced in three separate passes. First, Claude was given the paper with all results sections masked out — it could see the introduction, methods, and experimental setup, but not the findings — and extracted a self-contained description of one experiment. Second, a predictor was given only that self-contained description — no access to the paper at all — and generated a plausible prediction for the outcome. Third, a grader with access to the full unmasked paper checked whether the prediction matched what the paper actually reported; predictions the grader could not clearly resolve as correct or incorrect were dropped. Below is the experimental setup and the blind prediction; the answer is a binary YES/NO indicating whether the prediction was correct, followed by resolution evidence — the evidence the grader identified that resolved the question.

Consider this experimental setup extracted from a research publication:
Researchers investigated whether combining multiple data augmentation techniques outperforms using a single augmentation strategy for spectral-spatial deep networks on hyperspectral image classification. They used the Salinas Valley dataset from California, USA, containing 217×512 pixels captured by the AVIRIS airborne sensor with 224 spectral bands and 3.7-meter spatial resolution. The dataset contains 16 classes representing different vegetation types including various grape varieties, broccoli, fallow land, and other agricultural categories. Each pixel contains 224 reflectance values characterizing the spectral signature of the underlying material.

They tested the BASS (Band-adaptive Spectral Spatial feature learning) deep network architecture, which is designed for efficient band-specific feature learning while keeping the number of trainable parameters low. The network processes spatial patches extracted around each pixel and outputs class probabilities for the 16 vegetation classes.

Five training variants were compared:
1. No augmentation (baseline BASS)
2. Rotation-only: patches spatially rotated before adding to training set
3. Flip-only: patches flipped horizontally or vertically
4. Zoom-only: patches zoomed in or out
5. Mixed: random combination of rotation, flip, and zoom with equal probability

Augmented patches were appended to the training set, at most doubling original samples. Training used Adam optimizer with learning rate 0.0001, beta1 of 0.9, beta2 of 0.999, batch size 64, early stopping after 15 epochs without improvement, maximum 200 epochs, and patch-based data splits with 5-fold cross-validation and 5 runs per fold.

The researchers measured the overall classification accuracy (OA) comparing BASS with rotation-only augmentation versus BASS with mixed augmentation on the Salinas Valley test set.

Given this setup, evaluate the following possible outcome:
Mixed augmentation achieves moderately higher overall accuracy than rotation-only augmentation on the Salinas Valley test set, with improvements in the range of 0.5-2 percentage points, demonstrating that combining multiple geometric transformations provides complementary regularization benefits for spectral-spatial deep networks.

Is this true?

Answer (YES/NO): NO